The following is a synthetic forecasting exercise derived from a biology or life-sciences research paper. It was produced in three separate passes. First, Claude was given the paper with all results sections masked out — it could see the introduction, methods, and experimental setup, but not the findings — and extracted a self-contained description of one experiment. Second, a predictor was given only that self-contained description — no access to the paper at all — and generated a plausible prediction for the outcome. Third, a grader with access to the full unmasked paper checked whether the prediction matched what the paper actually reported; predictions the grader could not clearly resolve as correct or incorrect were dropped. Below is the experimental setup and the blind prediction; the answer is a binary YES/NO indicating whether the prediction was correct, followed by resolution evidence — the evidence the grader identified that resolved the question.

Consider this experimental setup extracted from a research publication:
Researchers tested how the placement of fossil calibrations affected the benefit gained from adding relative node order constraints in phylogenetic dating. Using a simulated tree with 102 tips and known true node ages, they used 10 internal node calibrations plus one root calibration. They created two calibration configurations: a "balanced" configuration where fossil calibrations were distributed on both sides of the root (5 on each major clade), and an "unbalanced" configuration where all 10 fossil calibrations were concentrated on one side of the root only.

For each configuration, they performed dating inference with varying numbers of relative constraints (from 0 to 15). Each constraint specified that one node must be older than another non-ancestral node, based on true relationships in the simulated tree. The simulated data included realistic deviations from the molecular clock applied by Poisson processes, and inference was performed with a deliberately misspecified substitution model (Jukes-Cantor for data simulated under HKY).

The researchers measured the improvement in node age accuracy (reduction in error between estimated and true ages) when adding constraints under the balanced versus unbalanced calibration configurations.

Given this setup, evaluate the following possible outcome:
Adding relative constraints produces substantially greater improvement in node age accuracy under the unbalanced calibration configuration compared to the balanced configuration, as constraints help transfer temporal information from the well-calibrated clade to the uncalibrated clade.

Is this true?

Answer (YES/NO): NO